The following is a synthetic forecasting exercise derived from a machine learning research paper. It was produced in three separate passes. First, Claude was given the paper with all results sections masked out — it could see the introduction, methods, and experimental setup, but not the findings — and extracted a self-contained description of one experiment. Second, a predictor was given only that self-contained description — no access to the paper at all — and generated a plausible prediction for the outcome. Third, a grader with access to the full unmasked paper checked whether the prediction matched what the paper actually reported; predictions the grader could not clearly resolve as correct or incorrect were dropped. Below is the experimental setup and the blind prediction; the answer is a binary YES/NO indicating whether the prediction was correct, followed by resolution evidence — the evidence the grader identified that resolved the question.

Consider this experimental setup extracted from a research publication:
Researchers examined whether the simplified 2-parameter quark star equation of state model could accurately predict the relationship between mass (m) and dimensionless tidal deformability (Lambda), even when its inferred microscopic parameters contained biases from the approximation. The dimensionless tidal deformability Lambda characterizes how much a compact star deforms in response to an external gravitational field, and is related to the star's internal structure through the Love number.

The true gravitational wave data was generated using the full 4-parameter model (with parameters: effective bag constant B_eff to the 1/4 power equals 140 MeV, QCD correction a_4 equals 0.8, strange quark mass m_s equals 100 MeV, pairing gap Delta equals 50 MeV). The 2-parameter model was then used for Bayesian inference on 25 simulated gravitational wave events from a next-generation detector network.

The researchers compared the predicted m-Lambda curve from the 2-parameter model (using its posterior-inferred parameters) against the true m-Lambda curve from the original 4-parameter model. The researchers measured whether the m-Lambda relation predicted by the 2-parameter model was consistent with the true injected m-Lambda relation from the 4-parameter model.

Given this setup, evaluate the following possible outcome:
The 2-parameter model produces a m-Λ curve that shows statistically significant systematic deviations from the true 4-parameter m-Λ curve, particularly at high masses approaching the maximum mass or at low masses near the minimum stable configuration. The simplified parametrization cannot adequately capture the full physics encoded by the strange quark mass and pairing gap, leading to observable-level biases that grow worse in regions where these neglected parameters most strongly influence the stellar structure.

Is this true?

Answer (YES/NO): NO